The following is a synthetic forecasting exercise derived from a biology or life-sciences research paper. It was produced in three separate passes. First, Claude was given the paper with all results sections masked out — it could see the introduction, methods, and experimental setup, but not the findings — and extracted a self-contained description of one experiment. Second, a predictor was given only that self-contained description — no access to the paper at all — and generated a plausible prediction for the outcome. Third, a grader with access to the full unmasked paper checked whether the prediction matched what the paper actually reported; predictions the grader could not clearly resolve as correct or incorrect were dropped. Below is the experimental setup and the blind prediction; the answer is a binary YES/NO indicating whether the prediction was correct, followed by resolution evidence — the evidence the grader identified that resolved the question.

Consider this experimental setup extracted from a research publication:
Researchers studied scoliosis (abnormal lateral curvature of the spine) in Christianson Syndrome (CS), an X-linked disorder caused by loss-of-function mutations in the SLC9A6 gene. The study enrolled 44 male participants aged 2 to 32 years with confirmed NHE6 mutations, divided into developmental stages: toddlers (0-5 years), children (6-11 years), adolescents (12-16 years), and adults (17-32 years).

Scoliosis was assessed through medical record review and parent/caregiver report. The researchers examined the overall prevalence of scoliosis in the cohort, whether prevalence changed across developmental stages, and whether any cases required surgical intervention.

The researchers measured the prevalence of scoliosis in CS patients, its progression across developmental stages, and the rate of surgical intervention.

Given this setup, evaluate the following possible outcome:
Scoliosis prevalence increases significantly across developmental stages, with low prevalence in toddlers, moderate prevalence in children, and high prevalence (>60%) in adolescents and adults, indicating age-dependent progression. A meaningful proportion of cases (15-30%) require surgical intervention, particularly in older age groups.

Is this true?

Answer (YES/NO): NO